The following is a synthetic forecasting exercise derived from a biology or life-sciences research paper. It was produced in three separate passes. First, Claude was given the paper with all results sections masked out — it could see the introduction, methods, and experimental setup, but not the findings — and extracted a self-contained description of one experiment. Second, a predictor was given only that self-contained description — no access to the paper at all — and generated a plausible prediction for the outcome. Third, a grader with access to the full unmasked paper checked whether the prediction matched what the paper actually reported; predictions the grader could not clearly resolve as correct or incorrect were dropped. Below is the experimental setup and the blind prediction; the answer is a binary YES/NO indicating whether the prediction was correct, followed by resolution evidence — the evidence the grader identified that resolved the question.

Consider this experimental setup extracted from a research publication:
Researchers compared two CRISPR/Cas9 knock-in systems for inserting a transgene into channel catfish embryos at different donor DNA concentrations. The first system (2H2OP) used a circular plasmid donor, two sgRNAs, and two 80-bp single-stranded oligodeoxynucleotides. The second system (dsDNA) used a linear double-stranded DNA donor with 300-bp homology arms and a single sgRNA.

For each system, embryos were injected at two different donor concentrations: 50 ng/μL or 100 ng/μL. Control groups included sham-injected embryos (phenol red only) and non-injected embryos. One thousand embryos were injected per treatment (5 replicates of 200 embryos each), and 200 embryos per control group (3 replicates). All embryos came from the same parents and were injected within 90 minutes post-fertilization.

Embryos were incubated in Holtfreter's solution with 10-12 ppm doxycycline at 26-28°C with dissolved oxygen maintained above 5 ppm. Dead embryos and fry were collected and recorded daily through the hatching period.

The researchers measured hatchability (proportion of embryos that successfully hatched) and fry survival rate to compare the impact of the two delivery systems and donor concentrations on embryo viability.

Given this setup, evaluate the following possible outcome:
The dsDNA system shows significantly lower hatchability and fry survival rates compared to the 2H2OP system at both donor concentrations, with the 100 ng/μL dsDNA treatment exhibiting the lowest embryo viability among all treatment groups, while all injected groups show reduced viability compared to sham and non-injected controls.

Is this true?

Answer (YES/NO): NO